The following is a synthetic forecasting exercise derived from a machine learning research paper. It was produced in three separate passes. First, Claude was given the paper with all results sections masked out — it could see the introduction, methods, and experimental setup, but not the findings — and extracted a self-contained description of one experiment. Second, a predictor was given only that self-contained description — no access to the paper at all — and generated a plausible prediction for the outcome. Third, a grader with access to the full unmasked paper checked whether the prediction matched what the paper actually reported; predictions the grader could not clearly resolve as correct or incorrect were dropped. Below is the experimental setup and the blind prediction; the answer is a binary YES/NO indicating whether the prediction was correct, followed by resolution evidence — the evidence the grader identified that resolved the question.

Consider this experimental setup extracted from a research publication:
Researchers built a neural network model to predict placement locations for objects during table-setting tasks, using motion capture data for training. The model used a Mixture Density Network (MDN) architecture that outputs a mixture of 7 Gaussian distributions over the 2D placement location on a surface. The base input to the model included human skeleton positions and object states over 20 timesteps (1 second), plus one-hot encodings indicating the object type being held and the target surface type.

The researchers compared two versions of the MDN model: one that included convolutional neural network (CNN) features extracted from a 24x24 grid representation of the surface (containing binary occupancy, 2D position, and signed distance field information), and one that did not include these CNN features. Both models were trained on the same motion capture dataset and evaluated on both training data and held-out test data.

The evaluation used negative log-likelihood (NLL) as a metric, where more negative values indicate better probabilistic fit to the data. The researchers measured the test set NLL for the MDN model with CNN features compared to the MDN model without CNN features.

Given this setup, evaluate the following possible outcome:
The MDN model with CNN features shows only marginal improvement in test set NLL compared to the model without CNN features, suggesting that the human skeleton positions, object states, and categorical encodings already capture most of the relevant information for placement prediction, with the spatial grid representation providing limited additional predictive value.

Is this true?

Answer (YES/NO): NO